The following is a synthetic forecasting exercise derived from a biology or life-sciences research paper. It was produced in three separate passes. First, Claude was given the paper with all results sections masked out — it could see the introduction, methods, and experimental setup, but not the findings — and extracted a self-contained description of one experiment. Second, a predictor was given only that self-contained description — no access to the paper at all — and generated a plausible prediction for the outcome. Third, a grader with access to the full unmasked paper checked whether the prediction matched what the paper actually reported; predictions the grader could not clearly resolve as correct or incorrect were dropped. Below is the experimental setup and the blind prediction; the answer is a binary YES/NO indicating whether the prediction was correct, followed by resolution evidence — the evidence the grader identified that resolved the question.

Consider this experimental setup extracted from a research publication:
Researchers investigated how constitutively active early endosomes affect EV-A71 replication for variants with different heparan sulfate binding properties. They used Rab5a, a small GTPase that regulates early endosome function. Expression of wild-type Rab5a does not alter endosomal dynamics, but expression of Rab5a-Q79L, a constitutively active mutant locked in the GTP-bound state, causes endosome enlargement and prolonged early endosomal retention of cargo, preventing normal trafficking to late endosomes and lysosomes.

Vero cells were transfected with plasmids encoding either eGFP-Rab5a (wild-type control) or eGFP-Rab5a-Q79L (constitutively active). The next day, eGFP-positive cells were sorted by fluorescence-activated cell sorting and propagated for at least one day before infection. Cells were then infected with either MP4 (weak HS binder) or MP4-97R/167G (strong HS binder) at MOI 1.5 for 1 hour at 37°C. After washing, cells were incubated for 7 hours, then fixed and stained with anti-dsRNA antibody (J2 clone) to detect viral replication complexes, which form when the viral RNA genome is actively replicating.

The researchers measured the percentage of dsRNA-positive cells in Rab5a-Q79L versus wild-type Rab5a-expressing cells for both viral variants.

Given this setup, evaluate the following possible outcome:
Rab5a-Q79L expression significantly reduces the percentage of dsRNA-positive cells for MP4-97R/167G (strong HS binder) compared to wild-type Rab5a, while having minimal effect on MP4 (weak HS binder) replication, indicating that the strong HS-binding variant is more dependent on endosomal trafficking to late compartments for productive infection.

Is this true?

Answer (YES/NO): NO